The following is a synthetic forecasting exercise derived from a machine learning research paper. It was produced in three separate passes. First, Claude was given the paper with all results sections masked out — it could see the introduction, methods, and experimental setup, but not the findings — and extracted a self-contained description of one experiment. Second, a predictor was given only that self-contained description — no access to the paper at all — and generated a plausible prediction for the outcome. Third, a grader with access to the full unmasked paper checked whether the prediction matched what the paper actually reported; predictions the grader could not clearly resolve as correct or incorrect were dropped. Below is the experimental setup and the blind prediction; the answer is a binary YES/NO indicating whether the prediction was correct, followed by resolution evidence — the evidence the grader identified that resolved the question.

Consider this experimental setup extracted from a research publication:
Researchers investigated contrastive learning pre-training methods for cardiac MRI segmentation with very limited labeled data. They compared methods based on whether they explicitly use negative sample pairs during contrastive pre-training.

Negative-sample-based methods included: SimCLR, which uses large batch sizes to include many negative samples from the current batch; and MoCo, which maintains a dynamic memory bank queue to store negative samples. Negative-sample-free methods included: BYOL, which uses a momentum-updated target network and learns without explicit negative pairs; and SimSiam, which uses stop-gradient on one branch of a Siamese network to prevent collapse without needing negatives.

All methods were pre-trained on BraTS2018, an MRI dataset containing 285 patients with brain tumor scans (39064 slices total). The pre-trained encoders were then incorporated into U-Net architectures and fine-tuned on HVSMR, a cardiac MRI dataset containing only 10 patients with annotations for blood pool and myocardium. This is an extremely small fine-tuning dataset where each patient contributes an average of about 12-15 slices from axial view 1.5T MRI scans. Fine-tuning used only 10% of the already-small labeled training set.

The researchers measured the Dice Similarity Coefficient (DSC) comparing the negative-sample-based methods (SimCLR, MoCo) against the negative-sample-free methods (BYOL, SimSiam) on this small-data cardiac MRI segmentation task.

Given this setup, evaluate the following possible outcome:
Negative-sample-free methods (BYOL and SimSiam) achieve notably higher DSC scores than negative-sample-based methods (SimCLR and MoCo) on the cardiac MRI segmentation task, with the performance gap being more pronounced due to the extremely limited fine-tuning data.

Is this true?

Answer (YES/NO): NO